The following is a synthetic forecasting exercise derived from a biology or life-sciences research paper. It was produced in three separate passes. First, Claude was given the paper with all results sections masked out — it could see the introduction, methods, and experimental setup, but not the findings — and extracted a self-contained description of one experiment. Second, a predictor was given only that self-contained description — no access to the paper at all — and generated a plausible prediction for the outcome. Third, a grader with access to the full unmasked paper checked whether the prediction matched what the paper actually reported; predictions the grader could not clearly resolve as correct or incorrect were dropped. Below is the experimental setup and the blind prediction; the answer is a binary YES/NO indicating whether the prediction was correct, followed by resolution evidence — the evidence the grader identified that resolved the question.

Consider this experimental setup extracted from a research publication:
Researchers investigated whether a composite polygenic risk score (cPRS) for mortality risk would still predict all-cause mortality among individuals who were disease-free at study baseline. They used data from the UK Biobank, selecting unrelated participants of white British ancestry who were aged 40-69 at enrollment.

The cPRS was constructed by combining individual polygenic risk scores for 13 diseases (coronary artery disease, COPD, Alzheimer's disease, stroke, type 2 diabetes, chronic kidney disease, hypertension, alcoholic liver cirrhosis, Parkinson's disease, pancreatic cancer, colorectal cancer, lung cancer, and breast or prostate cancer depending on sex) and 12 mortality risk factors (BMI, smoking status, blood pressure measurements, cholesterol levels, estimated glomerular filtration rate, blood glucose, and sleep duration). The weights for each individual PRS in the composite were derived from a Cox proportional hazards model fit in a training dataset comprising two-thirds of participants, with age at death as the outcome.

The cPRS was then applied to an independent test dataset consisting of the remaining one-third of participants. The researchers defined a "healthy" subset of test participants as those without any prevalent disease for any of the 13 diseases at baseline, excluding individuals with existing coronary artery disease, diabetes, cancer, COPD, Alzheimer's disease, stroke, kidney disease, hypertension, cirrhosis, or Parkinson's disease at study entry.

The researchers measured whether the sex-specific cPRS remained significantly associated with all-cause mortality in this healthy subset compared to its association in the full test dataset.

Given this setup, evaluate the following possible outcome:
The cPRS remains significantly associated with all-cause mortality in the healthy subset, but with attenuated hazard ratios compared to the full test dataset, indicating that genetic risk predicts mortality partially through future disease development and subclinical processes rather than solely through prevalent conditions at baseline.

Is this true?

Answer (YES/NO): NO